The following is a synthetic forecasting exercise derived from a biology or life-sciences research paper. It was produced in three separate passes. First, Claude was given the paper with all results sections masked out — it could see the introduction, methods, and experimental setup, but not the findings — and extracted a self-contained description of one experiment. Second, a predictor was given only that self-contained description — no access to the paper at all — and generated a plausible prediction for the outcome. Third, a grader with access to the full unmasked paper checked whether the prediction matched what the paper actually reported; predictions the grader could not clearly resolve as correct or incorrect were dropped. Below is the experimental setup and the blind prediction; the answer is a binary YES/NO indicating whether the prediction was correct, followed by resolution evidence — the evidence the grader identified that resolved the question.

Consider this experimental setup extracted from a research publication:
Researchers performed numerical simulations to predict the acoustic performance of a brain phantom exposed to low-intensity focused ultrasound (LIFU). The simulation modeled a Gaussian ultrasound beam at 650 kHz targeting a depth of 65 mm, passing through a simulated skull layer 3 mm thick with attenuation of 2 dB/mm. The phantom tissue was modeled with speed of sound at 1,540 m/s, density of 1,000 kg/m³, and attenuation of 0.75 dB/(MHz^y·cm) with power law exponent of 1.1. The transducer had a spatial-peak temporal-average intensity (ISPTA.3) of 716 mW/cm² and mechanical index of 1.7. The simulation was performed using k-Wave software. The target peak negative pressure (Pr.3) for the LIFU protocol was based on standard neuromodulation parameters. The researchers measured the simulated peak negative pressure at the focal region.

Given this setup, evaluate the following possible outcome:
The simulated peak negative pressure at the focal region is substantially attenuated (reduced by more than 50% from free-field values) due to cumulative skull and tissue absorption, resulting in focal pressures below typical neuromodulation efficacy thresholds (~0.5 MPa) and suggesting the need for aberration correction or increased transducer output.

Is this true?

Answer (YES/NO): NO